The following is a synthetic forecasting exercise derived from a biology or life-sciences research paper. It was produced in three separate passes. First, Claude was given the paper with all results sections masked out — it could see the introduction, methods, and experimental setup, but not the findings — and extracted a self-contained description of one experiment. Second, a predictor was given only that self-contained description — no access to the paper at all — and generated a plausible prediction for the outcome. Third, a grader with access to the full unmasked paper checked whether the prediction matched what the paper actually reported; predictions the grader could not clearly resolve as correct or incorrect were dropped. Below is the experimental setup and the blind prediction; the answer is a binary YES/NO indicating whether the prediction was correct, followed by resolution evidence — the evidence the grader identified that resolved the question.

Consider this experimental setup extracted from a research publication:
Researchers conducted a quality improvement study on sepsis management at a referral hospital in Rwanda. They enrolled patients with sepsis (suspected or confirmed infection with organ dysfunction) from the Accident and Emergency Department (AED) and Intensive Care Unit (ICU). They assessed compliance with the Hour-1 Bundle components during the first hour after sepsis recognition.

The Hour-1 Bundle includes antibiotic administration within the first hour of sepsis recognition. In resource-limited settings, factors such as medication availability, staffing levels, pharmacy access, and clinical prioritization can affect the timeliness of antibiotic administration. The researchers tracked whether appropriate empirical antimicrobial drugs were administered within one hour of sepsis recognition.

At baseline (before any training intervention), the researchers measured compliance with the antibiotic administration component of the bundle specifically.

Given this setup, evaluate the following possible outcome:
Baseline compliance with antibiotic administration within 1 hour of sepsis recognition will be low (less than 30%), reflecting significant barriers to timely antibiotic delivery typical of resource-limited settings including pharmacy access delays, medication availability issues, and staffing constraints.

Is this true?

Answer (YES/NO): YES